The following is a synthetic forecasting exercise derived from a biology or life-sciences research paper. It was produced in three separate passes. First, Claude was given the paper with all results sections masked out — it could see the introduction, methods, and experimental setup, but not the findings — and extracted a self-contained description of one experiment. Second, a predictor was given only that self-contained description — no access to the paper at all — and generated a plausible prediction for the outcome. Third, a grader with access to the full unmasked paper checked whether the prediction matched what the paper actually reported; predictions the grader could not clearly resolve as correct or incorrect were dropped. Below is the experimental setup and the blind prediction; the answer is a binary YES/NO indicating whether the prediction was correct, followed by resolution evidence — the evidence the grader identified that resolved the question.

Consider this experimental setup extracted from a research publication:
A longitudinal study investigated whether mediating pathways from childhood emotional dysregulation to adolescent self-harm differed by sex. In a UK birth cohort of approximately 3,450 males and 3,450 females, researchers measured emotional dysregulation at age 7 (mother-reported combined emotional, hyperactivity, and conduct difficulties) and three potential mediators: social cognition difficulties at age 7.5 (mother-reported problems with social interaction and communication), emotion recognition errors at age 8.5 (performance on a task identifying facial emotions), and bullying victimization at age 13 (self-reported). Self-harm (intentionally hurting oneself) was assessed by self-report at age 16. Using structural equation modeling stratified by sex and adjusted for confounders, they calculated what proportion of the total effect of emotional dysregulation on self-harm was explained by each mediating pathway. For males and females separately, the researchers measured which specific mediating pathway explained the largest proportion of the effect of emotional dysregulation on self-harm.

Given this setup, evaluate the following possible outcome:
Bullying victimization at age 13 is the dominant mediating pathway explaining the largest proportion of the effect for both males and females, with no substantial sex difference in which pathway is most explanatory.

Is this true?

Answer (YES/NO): NO